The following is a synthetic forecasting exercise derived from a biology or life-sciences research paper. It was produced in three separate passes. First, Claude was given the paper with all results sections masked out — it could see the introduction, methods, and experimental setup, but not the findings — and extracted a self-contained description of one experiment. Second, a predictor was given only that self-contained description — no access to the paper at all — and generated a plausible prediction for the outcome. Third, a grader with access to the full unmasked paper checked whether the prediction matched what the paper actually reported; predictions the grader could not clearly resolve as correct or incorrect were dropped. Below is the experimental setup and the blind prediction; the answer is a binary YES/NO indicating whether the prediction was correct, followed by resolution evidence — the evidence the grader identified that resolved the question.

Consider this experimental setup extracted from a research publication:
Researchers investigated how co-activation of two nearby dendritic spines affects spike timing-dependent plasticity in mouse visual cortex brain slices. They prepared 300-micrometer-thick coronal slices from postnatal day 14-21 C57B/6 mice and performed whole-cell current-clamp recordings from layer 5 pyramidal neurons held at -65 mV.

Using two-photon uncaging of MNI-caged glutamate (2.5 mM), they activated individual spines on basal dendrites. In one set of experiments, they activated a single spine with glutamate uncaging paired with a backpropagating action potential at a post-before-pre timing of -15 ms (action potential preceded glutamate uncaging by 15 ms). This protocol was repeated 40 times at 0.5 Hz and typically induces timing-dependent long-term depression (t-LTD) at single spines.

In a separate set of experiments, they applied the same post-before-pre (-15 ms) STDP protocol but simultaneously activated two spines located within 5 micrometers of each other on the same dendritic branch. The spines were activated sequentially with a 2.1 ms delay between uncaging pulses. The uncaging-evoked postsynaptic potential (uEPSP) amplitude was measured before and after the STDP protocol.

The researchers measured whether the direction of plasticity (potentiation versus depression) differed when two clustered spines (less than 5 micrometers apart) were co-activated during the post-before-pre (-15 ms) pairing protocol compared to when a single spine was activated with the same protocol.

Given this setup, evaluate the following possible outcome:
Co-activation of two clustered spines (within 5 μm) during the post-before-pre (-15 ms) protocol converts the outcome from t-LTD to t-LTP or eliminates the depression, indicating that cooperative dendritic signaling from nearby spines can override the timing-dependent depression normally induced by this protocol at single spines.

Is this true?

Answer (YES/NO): YES